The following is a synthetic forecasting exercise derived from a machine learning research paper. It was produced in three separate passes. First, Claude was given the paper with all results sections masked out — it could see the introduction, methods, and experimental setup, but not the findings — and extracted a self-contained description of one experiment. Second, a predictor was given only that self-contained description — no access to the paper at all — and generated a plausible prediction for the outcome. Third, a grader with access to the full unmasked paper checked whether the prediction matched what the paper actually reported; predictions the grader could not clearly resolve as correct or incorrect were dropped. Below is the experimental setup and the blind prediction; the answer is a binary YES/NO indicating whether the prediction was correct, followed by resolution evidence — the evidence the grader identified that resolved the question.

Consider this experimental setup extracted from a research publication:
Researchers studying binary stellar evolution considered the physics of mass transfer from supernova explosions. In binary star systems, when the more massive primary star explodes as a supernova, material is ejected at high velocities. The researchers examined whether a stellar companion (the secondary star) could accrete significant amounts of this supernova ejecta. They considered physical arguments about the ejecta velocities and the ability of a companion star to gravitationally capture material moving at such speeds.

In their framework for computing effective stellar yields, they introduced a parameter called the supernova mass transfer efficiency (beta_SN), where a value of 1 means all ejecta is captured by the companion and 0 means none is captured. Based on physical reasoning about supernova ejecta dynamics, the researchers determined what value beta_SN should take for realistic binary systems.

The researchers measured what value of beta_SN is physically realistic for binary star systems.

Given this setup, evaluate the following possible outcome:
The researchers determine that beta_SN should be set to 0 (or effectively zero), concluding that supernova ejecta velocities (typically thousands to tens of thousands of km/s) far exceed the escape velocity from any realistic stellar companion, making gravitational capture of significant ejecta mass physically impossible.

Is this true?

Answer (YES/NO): YES